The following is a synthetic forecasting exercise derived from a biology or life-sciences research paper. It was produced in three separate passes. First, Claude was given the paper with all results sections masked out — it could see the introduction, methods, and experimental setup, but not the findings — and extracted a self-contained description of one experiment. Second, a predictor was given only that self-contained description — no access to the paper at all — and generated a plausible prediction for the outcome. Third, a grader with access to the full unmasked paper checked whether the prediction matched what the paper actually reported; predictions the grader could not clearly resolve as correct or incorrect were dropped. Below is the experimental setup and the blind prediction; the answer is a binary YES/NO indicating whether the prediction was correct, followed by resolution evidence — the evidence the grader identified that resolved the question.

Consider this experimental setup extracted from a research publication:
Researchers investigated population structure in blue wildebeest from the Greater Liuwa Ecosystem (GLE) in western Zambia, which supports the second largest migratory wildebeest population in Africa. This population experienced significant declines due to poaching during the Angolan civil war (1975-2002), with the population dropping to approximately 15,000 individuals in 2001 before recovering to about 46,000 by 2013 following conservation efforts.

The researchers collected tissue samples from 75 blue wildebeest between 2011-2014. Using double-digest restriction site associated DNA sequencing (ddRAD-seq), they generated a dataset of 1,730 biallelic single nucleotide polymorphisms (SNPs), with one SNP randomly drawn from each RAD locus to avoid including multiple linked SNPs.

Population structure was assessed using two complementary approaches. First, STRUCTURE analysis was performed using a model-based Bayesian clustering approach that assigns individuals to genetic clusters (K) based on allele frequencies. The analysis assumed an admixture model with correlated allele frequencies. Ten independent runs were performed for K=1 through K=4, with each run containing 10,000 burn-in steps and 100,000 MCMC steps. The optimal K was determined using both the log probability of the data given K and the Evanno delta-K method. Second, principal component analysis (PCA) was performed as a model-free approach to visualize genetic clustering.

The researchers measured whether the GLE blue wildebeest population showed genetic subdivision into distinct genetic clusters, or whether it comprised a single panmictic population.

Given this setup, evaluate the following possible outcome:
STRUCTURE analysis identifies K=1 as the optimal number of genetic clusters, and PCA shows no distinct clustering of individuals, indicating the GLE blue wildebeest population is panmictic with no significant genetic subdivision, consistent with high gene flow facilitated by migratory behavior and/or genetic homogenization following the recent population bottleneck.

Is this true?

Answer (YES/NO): YES